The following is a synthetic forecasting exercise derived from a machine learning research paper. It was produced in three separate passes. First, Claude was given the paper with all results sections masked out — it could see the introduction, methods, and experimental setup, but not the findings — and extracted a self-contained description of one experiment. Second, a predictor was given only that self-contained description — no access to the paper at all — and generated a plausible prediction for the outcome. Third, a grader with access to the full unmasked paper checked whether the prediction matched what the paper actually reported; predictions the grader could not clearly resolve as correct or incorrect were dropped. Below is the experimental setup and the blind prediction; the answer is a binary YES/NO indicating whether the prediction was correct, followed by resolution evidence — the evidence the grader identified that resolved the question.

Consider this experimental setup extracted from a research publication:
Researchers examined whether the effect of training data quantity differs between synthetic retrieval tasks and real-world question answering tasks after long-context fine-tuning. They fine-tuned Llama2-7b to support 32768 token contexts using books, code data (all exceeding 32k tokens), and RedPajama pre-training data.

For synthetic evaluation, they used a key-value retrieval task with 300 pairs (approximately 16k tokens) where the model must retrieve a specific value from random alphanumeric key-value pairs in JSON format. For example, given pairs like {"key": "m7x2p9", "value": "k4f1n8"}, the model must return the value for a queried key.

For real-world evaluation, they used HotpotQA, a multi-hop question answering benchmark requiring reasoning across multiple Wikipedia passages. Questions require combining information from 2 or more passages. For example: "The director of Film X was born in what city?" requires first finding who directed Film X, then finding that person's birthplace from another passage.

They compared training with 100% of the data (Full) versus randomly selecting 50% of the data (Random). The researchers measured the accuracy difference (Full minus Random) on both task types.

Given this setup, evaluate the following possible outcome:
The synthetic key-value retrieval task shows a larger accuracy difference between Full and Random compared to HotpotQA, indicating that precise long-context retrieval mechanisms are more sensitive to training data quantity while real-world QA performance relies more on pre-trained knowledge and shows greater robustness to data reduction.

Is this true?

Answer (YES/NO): YES